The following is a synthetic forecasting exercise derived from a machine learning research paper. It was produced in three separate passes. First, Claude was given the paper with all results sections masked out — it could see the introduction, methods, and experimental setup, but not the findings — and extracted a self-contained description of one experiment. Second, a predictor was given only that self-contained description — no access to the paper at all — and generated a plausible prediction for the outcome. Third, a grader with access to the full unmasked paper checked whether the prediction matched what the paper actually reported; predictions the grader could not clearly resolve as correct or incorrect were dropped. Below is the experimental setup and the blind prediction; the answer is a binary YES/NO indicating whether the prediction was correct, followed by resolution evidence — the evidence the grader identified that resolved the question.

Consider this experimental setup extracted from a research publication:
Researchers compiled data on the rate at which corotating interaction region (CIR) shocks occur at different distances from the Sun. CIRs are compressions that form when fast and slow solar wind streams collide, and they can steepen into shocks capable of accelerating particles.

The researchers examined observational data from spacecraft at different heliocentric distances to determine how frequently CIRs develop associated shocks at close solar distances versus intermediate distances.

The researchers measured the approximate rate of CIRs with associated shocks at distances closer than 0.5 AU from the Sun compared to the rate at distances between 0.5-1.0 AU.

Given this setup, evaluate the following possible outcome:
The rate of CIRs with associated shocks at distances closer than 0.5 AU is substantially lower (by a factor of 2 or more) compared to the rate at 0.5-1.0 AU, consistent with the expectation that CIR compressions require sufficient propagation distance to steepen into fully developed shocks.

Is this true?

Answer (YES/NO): YES